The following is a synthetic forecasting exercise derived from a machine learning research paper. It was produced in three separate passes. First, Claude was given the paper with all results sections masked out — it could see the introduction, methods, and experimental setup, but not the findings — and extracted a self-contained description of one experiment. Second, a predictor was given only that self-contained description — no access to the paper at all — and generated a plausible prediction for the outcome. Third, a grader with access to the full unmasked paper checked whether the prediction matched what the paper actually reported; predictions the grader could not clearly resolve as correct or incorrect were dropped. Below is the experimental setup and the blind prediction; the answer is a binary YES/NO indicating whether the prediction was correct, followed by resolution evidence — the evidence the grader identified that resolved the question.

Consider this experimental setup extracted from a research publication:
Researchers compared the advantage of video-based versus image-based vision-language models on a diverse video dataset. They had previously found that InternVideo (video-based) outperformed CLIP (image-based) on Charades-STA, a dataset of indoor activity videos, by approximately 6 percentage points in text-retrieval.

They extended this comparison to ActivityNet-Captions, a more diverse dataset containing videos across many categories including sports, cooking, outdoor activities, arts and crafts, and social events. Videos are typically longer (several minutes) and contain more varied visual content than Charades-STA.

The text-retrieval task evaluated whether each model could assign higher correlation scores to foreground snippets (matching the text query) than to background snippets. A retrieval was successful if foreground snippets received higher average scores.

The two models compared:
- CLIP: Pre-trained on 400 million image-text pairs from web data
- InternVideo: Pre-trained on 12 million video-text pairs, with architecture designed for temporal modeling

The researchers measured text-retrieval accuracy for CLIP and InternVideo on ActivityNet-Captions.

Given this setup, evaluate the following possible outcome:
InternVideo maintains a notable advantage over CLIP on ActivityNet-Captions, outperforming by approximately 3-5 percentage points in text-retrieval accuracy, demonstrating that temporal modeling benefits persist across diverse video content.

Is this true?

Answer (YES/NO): NO